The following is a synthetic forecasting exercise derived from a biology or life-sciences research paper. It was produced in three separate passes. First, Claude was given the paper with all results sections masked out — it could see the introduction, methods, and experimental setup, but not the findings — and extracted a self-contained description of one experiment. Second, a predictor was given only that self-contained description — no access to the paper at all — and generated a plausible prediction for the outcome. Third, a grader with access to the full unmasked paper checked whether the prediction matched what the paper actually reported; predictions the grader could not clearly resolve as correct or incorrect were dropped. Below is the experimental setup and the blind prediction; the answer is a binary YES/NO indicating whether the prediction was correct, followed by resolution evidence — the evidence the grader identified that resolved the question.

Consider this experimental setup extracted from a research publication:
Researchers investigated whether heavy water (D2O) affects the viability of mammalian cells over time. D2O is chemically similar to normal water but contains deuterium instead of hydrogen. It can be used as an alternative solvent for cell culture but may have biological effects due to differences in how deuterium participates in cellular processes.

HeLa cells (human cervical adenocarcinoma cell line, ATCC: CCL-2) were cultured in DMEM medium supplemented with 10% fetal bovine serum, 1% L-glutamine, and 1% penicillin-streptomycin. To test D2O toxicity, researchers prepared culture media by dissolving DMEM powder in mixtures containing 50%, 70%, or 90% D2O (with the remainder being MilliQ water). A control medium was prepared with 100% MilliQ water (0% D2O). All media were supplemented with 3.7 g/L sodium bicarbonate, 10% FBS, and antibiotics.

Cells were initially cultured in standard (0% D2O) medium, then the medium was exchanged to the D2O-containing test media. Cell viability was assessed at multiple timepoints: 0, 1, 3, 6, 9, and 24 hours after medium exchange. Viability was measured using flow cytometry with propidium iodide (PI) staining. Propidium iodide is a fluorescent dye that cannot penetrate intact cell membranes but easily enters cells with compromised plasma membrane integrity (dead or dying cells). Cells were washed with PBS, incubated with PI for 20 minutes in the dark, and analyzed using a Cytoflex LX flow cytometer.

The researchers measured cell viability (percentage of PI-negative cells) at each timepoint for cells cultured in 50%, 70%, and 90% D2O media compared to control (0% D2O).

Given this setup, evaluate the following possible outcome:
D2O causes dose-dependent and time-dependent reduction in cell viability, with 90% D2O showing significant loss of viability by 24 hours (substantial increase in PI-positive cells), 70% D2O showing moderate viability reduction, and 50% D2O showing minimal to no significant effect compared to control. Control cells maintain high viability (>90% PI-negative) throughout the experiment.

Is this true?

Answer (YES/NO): NO